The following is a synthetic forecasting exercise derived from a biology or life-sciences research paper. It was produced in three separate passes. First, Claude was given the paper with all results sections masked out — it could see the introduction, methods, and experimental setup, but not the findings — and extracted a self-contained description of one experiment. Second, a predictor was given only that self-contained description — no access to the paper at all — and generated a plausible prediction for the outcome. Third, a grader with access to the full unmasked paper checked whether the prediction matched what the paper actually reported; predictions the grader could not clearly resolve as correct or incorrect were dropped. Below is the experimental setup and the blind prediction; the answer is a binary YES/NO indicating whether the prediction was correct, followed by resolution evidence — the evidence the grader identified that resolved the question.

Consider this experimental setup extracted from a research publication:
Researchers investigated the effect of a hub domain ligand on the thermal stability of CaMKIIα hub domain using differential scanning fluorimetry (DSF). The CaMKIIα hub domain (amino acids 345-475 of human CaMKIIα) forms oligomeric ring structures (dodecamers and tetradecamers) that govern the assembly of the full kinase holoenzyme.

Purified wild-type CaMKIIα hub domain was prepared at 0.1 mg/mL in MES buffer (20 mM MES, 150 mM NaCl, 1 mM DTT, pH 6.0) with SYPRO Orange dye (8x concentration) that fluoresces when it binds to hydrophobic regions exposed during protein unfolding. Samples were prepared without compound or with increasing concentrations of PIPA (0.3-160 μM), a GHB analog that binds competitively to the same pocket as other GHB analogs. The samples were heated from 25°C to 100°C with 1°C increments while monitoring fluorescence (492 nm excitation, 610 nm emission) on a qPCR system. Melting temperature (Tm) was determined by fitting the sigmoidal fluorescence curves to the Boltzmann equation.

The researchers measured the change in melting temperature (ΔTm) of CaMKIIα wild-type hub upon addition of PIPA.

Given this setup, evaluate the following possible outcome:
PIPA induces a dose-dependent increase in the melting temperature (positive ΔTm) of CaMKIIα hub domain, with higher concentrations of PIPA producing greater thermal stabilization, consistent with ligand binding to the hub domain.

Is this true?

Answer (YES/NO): YES